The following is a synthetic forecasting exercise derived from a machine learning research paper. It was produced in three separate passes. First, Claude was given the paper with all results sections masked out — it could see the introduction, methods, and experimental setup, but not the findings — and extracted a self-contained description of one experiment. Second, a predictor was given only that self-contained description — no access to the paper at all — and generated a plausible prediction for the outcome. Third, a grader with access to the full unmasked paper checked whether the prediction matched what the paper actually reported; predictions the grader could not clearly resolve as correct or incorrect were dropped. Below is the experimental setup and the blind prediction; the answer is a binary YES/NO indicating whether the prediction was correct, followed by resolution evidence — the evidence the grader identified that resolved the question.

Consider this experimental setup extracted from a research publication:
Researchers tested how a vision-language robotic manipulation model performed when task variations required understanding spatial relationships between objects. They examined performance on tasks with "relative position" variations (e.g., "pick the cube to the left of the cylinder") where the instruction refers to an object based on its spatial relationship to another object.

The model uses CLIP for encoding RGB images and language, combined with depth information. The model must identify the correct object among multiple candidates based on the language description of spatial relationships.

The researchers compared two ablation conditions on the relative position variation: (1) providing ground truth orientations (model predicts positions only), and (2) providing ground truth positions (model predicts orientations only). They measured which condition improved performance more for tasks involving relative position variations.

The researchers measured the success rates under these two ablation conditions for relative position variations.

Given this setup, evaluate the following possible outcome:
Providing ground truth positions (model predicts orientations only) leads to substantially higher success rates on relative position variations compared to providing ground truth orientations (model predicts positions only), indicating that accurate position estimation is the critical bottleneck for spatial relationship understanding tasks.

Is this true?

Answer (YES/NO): YES